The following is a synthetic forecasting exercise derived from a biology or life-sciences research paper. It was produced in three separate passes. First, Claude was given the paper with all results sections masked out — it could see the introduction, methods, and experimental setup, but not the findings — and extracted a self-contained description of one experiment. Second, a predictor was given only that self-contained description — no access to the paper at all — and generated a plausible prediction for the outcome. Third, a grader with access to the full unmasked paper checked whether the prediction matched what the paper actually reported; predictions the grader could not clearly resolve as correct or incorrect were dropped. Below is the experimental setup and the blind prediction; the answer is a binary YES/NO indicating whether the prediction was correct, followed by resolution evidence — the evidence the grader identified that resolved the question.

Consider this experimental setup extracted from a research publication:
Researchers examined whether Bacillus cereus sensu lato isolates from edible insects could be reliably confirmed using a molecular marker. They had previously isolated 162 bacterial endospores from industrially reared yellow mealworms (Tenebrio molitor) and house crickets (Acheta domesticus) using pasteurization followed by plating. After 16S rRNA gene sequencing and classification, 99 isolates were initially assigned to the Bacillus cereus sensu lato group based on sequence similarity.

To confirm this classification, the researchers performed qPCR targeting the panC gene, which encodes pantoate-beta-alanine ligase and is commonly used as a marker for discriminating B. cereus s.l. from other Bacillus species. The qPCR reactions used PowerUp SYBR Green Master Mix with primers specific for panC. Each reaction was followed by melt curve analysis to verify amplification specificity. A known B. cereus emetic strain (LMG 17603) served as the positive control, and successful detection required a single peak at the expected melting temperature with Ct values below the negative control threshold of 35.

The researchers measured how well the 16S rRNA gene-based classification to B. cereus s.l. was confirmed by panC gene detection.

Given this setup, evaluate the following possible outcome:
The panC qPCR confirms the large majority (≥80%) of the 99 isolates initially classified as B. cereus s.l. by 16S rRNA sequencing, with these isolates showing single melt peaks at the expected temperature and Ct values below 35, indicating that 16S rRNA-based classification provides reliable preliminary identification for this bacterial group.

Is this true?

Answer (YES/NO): YES